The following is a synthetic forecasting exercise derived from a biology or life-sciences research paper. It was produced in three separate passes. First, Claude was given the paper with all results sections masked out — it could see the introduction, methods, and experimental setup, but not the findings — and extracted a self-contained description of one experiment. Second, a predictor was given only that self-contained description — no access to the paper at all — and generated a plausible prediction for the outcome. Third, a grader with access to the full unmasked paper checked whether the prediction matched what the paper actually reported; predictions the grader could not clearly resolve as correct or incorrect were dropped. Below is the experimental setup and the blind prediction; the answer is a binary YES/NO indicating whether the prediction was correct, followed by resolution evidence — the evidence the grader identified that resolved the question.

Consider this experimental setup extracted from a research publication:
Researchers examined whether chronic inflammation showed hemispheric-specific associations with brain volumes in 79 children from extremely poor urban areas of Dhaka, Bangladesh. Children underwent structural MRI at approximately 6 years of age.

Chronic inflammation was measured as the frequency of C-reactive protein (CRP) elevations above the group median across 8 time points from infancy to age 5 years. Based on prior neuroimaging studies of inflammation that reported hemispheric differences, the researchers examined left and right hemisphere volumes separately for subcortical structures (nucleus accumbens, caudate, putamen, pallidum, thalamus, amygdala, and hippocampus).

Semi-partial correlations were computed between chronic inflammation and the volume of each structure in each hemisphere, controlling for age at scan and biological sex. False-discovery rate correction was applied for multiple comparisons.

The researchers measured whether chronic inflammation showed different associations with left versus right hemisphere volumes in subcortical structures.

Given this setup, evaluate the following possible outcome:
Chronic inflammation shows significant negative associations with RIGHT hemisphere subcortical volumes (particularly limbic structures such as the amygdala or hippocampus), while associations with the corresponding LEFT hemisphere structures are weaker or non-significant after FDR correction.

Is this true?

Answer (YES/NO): NO